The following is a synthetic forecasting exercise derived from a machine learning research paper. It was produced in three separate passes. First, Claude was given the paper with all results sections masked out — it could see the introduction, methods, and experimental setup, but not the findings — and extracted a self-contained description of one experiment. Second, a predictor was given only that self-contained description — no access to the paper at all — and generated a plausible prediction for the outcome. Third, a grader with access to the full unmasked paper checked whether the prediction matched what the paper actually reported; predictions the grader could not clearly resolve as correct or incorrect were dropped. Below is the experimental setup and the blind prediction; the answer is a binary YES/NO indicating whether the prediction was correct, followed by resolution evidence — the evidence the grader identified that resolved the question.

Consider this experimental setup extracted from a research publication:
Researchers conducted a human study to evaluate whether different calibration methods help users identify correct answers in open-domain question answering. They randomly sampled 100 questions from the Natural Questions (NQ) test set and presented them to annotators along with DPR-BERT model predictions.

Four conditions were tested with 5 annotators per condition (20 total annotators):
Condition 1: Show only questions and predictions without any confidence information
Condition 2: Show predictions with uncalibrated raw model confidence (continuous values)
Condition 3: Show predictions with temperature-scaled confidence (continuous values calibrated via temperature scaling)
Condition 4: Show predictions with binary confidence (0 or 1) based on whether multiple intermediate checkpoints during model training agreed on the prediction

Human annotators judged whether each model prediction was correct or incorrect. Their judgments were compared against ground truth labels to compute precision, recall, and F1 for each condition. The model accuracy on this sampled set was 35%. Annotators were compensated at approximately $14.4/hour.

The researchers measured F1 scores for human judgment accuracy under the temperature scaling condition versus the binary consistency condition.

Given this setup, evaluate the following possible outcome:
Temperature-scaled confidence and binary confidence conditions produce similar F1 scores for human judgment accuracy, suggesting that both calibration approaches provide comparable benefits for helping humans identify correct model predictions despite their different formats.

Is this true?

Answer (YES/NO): NO